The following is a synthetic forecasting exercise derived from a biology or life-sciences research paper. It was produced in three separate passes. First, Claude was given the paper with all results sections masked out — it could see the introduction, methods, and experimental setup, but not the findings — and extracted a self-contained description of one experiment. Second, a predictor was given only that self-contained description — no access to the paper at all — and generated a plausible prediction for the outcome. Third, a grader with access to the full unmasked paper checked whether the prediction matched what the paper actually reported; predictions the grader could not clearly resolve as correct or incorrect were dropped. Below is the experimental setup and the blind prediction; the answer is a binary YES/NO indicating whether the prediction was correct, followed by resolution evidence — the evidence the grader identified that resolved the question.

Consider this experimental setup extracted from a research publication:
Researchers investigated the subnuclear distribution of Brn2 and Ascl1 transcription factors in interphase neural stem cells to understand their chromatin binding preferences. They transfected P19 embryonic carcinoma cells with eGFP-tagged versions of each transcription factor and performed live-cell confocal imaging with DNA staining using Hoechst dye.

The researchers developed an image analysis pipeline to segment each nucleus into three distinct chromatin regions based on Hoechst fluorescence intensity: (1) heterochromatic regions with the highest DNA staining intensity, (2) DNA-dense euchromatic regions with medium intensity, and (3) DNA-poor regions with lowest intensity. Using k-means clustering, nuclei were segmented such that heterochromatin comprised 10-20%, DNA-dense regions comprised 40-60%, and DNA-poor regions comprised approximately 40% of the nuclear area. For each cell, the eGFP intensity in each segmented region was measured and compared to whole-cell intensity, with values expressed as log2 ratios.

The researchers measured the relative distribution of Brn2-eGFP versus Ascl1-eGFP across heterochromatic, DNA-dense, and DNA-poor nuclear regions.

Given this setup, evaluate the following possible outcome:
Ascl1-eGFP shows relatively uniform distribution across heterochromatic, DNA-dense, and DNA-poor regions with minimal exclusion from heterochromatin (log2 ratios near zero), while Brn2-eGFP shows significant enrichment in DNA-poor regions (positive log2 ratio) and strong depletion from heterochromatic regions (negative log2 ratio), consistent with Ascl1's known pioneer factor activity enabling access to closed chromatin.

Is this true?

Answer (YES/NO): NO